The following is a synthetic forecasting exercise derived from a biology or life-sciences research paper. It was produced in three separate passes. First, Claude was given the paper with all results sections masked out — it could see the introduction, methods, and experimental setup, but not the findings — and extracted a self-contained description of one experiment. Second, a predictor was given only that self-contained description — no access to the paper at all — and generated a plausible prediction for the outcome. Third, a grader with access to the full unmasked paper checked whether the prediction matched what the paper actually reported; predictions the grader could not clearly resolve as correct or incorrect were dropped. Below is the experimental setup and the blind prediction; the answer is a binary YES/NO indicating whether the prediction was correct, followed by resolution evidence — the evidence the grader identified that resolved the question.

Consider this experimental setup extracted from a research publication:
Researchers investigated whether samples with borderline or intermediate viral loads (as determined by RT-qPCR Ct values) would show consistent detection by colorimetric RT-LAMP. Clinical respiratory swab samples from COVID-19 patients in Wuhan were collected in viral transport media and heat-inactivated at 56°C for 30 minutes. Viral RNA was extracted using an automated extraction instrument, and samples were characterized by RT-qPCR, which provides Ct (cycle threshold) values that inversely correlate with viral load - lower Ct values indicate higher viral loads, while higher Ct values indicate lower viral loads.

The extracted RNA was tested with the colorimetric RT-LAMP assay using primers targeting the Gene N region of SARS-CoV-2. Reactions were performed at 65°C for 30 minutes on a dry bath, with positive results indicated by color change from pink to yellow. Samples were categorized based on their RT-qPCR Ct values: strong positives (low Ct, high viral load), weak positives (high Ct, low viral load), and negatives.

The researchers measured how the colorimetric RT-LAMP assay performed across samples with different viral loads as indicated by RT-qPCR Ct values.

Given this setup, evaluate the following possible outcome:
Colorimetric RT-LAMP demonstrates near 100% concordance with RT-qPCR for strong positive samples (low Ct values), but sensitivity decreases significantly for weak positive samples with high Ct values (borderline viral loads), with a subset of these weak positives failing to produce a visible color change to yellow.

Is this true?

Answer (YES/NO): NO